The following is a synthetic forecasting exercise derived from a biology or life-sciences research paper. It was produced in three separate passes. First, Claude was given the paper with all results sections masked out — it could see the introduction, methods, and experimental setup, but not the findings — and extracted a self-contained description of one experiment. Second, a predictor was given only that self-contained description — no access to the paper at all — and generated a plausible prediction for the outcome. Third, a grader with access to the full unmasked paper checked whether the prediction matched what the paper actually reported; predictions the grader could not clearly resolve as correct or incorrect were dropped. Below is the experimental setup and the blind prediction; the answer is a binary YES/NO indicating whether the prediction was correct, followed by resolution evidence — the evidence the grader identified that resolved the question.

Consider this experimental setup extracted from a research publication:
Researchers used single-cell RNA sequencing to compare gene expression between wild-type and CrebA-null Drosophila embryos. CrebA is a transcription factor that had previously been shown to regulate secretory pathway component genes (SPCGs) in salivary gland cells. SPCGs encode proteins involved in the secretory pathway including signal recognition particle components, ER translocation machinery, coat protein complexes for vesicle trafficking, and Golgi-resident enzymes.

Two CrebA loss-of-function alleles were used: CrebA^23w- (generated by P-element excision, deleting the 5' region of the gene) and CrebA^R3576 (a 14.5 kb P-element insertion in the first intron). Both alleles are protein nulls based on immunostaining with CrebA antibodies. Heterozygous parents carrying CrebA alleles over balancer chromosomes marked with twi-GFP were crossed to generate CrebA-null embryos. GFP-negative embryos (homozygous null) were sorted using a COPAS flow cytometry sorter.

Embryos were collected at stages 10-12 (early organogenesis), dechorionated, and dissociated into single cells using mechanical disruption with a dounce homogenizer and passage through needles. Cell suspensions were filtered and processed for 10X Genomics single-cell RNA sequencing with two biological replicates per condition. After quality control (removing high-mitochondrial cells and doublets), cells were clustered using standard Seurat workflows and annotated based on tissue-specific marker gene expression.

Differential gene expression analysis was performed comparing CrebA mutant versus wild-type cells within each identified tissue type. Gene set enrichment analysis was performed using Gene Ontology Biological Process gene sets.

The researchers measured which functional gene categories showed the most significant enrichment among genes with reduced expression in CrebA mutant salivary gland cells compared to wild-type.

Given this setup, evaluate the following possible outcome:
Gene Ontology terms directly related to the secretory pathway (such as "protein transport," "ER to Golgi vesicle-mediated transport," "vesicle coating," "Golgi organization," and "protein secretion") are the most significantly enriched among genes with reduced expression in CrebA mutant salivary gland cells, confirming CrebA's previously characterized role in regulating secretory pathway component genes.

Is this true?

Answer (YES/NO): YES